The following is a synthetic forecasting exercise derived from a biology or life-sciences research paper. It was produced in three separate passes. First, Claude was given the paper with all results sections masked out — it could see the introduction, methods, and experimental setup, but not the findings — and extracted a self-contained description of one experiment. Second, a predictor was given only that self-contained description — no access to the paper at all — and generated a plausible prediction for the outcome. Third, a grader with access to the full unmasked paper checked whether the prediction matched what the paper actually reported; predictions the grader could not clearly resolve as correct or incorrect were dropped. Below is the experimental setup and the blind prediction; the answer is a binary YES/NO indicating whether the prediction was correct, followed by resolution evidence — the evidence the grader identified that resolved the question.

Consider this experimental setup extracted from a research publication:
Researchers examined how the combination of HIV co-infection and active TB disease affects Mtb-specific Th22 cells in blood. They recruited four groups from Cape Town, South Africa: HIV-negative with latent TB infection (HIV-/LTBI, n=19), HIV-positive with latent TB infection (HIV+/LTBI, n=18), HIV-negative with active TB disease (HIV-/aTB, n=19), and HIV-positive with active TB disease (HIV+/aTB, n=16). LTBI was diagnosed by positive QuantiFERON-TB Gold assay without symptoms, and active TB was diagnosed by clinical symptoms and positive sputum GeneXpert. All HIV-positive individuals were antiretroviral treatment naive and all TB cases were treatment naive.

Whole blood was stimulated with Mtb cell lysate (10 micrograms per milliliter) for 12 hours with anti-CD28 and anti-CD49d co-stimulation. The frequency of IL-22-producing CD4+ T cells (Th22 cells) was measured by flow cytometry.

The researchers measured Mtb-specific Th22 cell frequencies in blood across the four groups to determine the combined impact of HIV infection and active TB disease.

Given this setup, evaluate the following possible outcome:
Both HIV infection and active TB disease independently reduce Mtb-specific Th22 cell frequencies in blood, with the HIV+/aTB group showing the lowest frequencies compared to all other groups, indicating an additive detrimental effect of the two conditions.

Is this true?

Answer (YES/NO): NO